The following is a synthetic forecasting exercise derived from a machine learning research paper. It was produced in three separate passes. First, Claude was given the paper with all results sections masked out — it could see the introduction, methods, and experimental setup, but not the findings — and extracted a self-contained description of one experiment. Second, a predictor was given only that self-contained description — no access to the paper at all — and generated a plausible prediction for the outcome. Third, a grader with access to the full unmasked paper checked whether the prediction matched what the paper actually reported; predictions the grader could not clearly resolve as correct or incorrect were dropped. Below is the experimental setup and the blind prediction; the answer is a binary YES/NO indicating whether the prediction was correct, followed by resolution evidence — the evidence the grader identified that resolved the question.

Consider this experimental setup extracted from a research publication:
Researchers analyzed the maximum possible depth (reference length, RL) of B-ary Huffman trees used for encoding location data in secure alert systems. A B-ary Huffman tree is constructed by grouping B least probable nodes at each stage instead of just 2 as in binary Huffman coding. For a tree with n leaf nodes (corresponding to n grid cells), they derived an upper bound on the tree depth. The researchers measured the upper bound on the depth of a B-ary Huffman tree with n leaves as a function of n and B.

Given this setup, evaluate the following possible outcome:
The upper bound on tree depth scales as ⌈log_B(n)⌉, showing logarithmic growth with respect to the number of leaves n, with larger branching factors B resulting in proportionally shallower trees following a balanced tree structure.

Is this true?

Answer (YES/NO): NO